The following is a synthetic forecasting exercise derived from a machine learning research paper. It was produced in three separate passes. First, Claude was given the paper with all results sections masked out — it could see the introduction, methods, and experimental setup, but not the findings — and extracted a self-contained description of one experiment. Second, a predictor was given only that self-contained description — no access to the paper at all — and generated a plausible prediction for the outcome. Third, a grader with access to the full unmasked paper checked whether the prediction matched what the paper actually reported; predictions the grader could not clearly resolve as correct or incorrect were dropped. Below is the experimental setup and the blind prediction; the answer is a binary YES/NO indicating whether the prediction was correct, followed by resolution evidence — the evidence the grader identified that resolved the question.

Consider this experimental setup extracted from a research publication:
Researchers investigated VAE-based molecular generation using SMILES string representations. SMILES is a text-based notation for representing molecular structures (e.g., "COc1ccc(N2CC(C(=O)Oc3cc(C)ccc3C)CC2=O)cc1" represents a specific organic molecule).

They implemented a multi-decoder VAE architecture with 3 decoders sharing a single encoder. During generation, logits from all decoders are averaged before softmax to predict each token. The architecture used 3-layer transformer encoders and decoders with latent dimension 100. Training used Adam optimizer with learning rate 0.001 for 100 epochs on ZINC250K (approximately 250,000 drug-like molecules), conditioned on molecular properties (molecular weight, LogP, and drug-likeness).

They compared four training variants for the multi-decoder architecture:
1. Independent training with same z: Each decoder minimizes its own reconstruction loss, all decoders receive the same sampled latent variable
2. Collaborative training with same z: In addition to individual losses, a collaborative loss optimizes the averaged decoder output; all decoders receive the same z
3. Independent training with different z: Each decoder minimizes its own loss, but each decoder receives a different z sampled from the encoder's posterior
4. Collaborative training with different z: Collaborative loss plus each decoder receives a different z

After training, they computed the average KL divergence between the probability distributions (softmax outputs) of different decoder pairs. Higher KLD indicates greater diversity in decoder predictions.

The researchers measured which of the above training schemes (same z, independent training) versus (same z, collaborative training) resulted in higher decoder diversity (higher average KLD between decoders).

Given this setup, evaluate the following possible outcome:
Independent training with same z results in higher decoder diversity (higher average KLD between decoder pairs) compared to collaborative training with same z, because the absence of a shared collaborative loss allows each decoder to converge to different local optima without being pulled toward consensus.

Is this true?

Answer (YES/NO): NO